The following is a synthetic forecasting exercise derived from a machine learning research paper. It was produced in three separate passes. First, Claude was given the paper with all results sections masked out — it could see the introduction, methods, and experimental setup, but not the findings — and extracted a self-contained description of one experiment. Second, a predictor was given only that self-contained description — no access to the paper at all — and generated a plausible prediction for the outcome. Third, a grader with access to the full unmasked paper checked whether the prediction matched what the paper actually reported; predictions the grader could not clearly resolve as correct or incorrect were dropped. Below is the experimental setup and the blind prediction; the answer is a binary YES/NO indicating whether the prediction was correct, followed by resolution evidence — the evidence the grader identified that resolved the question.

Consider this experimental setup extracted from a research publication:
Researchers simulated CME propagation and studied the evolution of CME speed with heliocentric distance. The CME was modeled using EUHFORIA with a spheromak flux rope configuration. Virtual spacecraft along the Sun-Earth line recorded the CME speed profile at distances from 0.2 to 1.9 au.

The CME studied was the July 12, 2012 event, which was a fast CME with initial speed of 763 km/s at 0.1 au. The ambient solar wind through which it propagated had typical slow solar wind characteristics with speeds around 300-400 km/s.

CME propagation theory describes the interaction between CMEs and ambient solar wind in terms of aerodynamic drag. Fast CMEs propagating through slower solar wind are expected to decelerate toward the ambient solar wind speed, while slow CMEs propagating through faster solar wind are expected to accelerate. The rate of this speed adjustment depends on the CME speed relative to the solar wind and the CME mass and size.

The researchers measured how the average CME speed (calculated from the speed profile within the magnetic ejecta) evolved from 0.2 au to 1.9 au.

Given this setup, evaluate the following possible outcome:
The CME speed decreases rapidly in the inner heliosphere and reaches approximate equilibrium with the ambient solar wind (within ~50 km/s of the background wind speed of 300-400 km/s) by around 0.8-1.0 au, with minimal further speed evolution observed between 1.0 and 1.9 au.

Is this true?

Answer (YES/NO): NO